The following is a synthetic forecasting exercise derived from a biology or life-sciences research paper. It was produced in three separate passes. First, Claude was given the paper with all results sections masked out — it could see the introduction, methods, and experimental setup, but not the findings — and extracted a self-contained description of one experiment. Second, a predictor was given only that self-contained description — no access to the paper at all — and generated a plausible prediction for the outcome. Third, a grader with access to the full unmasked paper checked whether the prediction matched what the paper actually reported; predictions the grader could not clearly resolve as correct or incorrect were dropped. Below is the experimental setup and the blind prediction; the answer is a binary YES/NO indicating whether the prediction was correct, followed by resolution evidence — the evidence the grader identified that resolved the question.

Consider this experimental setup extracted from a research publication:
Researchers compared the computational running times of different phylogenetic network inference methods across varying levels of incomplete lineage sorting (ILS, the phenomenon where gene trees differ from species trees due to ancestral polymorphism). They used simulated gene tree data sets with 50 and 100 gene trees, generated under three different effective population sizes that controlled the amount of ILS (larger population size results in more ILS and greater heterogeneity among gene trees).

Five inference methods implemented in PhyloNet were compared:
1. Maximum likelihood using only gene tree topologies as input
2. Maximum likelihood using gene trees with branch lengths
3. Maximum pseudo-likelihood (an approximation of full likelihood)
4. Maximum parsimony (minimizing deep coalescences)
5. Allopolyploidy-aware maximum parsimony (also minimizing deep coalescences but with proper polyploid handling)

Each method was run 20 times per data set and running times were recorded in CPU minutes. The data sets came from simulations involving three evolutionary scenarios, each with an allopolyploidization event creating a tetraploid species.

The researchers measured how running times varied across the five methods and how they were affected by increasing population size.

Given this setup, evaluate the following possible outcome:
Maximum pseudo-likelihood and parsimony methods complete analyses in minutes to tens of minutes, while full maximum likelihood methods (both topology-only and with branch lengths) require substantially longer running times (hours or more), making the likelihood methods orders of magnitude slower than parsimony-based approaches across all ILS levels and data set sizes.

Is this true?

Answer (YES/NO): NO